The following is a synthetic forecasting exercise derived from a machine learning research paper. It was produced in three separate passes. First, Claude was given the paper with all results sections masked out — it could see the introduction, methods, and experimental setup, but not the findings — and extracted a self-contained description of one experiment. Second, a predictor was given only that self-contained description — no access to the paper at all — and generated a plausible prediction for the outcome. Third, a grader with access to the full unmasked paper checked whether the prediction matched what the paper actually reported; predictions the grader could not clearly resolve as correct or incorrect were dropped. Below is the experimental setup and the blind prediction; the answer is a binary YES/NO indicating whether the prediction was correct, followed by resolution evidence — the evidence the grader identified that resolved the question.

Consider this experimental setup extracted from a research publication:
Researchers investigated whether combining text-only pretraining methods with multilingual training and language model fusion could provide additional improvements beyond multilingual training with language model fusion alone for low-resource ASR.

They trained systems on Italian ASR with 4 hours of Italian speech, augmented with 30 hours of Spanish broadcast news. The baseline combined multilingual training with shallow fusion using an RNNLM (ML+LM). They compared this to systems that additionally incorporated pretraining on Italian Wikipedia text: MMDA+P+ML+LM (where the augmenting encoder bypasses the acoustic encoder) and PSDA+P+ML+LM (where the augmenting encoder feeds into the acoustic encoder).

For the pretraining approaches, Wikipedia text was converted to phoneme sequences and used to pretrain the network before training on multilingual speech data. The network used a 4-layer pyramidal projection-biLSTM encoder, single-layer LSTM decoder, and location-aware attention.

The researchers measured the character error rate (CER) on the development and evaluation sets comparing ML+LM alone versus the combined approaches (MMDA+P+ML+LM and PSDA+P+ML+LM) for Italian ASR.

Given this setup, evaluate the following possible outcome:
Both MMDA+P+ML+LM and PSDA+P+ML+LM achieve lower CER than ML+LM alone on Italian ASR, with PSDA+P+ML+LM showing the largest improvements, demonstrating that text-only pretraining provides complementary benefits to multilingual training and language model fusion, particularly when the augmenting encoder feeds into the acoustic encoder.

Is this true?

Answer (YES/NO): YES